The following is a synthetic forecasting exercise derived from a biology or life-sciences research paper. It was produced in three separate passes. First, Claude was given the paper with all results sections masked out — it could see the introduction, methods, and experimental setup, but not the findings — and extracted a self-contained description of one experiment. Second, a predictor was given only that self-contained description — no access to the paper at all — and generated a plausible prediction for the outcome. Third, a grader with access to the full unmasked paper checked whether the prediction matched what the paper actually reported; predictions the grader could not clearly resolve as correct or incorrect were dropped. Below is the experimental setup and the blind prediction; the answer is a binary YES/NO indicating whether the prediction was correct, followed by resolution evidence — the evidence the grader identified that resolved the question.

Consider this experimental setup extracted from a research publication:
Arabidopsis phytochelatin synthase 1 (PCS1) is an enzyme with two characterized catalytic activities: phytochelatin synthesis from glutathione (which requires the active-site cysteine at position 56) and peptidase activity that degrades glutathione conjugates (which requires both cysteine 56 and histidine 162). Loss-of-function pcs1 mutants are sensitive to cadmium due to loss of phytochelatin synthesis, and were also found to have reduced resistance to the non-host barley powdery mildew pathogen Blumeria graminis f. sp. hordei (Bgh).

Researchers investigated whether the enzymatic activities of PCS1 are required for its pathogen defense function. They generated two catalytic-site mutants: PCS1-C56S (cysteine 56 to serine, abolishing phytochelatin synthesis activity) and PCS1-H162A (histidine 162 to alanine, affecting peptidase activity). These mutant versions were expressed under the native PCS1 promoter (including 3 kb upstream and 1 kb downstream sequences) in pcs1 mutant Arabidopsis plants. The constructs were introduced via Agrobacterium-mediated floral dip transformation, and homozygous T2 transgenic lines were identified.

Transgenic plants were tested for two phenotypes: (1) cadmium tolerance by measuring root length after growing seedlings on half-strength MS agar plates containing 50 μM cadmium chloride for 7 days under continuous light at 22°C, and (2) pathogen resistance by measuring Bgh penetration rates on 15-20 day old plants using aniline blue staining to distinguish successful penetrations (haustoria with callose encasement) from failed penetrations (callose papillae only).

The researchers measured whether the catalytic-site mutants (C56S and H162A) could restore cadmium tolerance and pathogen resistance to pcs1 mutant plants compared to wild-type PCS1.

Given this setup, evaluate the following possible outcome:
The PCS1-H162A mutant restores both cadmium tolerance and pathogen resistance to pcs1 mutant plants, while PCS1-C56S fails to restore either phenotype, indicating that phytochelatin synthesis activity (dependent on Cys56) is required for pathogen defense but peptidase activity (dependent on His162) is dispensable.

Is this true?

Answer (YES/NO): NO